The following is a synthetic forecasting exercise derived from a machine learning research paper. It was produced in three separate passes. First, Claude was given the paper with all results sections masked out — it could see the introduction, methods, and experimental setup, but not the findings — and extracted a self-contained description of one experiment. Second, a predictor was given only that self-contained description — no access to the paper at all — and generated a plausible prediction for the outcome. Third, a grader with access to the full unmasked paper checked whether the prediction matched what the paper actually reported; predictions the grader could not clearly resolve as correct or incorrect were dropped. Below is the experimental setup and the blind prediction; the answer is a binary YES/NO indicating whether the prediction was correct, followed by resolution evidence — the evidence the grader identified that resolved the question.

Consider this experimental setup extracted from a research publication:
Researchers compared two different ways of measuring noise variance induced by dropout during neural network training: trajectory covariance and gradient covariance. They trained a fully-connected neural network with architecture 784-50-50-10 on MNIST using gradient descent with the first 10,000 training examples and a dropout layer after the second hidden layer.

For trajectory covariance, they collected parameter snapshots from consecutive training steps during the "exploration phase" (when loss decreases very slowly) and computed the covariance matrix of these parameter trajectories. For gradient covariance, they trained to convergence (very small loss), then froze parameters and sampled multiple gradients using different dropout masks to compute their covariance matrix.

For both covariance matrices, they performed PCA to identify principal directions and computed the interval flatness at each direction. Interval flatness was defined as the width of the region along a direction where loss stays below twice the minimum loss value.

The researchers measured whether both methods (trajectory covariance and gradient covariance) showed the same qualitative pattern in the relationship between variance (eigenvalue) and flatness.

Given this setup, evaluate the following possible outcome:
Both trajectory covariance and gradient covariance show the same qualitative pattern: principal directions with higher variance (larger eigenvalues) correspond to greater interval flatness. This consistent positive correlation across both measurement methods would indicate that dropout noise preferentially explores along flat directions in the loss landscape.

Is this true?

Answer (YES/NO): NO